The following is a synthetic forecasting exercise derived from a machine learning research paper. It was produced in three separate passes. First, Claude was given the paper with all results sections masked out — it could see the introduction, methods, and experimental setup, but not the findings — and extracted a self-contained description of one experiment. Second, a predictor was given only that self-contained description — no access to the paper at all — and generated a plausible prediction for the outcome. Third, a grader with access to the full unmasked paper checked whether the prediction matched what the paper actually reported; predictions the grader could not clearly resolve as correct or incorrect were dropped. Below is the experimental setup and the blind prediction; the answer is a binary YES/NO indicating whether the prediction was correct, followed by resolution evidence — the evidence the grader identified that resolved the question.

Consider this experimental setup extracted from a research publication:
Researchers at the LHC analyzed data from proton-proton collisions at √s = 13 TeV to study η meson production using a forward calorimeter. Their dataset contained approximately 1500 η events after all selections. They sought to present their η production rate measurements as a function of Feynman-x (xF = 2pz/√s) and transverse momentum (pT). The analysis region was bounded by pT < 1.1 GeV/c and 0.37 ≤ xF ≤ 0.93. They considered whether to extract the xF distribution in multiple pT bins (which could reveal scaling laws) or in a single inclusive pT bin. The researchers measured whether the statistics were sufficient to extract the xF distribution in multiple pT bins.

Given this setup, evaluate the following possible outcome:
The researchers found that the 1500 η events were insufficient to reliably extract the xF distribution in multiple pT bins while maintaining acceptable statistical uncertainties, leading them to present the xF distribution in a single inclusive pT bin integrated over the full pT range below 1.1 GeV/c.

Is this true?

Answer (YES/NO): YES